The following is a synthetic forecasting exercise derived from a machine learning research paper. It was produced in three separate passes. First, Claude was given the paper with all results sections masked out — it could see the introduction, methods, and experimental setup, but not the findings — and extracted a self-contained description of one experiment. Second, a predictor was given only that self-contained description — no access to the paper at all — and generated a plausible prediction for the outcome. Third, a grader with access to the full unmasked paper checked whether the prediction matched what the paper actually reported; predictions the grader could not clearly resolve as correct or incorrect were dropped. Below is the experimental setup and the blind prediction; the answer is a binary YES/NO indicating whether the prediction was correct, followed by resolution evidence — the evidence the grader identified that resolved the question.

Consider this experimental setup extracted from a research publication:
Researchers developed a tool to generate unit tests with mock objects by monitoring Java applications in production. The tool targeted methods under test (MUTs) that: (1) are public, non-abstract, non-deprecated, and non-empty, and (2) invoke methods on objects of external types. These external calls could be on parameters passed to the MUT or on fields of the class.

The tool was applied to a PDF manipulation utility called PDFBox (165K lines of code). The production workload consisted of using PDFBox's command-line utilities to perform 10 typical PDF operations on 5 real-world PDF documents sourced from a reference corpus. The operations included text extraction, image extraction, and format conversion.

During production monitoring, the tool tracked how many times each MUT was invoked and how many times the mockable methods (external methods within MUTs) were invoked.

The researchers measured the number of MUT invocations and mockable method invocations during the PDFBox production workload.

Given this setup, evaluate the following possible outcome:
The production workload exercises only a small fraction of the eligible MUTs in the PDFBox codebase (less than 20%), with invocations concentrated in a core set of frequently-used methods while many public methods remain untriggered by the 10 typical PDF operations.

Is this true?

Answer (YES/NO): NO